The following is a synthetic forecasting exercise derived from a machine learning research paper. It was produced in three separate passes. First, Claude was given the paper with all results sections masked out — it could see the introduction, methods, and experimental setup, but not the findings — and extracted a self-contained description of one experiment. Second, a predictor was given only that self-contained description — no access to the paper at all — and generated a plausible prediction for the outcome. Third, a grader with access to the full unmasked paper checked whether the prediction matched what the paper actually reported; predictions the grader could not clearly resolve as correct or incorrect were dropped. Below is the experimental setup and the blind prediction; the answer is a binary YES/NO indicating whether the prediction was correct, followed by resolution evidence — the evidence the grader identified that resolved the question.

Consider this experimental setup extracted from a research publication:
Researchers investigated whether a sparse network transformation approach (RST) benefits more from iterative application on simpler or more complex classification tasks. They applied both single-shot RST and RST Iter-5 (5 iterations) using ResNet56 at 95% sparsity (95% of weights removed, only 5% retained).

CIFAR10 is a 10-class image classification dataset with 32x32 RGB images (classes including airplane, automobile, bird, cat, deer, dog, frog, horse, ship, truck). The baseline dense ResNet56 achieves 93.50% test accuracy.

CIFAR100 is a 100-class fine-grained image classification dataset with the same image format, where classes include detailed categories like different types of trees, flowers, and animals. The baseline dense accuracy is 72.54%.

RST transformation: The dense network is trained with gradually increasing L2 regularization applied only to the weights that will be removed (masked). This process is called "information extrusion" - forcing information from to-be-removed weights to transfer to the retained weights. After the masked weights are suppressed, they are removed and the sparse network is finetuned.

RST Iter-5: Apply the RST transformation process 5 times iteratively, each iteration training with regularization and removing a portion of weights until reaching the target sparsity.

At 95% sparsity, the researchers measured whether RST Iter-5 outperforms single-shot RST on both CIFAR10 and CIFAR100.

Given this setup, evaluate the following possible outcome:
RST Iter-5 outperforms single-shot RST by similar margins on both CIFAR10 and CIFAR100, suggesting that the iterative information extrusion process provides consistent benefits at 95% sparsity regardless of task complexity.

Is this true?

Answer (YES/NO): NO